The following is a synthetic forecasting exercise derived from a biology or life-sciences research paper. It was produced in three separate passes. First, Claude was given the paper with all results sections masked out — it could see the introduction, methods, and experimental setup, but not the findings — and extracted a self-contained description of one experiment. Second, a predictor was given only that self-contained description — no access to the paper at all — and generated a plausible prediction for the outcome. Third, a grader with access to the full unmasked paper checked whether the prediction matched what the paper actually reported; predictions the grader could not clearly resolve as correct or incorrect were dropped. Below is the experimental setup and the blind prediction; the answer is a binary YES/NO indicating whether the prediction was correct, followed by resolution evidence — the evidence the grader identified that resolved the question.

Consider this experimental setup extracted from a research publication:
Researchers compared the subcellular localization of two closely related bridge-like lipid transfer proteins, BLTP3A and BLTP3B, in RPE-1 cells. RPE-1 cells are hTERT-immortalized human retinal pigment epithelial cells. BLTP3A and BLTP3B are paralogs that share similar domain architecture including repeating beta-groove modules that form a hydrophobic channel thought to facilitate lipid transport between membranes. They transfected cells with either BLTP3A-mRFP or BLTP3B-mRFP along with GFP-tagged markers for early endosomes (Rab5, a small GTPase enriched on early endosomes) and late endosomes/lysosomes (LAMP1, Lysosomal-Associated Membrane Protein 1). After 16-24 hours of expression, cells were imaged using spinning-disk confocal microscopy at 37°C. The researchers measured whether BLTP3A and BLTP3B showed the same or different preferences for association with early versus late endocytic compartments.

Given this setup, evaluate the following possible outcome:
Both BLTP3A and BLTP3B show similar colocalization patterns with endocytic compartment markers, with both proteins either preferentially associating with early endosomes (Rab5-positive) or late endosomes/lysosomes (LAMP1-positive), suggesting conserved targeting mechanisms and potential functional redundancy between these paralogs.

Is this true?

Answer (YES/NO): NO